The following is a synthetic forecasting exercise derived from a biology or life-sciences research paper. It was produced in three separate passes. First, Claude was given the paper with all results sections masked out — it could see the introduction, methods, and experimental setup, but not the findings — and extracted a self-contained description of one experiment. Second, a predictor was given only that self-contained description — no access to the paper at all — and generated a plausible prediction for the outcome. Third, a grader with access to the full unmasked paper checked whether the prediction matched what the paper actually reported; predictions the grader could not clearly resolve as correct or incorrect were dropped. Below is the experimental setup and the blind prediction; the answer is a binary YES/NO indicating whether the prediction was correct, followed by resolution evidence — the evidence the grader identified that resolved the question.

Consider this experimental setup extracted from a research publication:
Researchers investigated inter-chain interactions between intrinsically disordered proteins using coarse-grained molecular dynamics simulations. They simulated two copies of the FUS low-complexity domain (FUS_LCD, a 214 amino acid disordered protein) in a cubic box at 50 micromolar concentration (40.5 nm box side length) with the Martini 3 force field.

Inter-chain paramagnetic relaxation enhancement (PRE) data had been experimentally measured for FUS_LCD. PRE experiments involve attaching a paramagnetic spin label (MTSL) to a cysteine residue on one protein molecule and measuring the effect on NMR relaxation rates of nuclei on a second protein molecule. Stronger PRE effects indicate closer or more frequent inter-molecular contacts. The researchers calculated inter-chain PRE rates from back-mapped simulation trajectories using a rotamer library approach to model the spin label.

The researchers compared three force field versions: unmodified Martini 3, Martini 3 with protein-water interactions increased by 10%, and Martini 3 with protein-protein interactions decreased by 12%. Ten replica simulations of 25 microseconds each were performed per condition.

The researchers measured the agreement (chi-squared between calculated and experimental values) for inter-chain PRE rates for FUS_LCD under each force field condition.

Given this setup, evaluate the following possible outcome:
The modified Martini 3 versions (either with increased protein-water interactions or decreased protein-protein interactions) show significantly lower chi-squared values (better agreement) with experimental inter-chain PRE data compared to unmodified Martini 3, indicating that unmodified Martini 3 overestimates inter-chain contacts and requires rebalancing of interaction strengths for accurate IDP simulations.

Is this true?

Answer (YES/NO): NO